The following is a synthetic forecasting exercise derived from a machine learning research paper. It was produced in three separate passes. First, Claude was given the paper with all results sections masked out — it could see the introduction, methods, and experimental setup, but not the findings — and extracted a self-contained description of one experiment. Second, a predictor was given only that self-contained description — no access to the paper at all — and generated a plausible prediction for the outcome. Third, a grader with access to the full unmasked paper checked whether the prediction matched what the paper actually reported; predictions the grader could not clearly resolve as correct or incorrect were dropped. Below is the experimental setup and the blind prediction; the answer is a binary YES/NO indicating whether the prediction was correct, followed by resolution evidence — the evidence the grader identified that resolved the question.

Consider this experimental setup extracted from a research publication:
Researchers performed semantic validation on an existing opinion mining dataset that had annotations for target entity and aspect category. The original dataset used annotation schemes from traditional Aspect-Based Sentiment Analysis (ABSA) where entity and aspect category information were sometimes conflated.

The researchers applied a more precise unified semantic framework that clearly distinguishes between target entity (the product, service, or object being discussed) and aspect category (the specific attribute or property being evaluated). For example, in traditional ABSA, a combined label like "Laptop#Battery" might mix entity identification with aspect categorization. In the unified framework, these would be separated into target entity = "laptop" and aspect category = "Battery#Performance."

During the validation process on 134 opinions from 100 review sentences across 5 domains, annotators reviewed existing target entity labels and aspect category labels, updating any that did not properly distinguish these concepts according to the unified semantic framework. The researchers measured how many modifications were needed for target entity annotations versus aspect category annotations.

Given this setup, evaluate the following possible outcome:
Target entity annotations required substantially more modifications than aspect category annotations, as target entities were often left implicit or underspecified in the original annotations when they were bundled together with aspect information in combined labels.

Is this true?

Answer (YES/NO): NO